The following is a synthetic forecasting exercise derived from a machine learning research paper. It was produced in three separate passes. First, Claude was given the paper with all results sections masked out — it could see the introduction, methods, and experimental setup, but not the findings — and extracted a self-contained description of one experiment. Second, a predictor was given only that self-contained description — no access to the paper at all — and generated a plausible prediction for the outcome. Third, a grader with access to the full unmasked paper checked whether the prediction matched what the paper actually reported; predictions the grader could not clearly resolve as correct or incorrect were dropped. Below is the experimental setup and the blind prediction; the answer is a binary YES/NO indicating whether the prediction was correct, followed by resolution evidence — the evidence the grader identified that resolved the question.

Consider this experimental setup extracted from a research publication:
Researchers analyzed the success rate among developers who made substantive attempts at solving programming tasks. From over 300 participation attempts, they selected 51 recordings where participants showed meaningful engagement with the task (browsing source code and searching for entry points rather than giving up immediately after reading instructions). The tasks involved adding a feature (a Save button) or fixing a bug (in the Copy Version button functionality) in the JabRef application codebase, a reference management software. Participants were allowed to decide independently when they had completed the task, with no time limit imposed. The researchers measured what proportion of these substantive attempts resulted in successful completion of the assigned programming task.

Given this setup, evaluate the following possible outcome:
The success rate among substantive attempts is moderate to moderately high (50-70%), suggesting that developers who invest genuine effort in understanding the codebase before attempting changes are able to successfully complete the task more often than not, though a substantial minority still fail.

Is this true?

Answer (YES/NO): YES